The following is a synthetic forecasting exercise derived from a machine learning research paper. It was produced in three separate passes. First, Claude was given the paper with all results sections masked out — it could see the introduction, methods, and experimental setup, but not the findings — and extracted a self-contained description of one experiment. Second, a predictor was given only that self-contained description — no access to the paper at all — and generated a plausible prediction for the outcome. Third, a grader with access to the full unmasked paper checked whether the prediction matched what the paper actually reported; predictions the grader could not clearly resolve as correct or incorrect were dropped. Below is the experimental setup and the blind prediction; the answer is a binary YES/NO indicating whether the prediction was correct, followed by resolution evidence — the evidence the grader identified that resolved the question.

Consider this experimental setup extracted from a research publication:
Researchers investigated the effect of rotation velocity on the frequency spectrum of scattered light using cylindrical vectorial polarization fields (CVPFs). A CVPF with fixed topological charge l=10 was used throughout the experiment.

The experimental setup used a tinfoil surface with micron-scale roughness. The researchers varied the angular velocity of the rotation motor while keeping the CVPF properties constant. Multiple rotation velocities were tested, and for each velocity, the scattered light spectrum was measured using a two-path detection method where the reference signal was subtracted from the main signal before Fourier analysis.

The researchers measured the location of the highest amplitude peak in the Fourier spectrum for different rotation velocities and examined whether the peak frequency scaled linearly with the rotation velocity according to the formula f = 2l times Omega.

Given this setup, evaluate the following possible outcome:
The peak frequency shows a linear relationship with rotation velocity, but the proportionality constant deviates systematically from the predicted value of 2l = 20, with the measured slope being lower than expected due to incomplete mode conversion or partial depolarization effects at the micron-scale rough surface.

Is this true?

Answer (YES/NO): NO